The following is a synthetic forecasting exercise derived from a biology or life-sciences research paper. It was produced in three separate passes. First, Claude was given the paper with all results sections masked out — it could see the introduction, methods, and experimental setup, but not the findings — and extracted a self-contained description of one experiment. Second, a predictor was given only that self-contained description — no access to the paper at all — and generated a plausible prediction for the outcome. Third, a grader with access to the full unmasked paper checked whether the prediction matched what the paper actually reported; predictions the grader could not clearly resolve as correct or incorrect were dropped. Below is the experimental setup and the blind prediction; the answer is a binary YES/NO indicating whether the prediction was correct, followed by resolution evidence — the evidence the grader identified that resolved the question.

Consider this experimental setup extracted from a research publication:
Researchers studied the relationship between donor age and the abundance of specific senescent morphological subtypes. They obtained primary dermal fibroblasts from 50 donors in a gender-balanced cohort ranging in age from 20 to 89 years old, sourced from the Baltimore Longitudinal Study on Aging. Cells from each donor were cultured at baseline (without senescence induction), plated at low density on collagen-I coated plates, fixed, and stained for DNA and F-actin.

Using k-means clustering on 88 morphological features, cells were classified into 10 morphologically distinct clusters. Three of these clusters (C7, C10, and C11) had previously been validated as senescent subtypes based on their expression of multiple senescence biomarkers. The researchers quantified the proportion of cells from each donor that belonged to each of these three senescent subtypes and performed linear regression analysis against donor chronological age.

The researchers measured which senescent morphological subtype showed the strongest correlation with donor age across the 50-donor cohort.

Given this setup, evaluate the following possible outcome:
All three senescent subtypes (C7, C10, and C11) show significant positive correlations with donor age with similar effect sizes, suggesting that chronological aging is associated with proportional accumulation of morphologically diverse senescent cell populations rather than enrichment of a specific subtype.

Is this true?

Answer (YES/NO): NO